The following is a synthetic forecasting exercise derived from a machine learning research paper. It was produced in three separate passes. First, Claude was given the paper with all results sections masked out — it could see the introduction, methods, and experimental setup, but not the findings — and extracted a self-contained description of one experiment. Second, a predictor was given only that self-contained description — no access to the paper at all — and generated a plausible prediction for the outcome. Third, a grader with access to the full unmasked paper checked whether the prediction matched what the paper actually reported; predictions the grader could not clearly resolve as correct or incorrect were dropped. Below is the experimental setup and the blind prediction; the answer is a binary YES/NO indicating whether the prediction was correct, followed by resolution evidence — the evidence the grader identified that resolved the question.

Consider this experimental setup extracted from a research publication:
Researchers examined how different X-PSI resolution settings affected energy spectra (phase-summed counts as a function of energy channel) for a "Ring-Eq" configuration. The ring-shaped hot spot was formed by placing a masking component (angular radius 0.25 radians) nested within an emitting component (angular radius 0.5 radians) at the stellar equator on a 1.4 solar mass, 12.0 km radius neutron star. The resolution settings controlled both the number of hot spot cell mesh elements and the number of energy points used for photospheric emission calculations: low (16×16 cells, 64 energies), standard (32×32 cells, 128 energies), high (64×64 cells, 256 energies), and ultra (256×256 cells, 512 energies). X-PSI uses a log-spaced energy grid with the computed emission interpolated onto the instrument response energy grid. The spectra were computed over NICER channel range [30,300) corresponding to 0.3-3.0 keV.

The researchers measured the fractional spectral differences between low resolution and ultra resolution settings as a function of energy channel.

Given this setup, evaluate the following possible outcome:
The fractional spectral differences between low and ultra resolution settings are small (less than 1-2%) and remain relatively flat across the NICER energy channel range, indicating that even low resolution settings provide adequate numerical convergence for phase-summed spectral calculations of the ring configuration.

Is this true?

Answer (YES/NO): NO